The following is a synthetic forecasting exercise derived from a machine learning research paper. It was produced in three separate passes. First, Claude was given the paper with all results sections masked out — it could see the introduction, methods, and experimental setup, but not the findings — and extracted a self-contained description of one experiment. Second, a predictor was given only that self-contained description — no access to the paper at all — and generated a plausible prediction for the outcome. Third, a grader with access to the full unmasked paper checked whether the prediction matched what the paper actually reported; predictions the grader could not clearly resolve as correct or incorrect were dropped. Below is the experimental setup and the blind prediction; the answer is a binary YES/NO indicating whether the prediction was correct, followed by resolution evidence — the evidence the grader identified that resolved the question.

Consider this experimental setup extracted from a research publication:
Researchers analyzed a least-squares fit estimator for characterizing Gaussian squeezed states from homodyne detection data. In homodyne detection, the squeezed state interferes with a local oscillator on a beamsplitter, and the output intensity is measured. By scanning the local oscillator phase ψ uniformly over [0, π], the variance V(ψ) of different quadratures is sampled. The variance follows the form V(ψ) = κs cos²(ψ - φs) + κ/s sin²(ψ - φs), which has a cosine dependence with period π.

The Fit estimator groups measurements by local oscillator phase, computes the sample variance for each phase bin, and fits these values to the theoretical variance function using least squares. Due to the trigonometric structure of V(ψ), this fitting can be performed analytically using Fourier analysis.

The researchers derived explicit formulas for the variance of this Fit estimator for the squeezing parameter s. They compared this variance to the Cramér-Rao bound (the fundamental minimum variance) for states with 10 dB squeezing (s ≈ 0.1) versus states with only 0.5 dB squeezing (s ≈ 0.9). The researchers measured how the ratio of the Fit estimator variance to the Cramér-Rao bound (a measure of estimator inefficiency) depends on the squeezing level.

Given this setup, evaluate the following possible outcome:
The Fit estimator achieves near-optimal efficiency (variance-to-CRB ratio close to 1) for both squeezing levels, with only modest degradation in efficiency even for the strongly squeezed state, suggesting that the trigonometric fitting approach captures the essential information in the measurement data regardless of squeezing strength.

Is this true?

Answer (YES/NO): NO